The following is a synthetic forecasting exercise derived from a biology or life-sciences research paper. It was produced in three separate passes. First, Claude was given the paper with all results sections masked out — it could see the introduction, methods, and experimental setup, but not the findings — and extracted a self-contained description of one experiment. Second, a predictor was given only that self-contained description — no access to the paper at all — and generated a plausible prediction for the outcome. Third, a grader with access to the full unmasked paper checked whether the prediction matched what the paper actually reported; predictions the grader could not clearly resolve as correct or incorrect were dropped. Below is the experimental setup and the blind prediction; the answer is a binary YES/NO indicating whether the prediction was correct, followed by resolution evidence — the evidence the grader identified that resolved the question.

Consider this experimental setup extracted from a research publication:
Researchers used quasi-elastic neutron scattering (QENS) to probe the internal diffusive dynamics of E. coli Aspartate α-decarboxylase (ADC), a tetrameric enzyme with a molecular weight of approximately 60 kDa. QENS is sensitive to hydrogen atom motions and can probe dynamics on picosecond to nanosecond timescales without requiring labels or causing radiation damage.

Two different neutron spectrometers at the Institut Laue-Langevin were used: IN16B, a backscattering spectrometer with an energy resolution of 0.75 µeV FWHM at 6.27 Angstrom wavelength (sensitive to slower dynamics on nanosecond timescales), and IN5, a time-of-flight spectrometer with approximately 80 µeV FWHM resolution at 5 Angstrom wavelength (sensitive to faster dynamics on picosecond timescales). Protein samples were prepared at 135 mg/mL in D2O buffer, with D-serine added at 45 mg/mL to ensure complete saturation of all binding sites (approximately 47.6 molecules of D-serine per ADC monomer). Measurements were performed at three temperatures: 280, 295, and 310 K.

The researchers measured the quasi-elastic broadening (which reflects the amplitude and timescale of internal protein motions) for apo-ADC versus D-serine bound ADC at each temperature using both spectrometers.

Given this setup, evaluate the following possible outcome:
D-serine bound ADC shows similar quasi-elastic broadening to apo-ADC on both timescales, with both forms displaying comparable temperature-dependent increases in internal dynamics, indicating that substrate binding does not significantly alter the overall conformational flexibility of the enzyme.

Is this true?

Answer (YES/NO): NO